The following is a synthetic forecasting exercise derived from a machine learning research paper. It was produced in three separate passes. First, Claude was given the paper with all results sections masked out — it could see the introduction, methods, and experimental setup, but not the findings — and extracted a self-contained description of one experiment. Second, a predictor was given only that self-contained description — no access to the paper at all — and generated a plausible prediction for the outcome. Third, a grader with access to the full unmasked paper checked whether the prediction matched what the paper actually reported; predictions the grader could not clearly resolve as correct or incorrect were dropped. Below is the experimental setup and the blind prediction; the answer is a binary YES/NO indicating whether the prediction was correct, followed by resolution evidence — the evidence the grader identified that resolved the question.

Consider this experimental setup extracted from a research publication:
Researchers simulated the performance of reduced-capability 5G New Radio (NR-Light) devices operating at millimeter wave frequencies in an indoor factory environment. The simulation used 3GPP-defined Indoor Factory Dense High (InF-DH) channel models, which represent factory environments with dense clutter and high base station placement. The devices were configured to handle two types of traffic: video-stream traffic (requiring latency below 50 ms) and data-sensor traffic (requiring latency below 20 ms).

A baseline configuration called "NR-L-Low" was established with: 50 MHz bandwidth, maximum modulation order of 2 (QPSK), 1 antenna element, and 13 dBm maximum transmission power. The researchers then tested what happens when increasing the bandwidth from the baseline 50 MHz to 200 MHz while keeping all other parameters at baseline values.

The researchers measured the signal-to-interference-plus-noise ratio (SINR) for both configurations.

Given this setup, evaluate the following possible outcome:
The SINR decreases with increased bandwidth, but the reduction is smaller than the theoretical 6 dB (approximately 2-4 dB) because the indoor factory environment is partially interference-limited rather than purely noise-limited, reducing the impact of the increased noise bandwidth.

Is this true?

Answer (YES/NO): NO